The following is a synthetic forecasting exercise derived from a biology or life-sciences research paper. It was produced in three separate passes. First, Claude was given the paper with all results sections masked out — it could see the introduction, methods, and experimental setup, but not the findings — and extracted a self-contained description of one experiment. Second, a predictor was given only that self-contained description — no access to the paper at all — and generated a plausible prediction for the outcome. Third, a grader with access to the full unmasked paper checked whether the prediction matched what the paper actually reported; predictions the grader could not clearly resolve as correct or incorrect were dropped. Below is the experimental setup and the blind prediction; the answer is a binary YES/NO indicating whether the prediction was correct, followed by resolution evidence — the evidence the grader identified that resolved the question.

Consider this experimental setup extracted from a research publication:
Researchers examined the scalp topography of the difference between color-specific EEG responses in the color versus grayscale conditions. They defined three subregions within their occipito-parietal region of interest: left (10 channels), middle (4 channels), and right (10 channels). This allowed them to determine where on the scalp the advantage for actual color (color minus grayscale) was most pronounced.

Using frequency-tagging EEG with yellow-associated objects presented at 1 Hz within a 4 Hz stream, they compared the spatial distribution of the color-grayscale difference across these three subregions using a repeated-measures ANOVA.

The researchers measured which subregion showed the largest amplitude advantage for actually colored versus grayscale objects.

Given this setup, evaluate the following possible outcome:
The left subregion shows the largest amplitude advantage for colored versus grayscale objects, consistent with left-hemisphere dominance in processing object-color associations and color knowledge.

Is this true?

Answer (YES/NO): NO